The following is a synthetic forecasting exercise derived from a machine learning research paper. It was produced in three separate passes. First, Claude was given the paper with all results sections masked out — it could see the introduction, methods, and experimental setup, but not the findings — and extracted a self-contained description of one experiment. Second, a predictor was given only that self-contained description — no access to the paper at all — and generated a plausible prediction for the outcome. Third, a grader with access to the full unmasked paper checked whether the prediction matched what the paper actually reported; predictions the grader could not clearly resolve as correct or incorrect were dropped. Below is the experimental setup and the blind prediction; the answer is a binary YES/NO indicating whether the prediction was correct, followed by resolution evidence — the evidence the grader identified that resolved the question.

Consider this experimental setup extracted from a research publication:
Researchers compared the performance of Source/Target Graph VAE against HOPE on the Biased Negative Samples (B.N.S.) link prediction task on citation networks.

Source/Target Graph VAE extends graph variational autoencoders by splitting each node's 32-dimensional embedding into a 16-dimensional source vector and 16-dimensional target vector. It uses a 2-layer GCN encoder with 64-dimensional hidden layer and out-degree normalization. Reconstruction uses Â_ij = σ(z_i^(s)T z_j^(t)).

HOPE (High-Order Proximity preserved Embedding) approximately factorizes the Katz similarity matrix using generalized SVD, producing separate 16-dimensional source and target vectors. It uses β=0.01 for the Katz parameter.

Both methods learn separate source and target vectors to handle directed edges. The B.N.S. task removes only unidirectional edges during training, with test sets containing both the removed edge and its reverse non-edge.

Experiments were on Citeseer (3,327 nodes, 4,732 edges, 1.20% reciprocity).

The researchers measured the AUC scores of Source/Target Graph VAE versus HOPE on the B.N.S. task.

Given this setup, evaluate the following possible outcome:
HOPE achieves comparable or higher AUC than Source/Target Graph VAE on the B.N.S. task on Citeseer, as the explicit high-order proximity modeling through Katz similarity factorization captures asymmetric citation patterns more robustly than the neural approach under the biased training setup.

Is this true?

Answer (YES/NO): YES